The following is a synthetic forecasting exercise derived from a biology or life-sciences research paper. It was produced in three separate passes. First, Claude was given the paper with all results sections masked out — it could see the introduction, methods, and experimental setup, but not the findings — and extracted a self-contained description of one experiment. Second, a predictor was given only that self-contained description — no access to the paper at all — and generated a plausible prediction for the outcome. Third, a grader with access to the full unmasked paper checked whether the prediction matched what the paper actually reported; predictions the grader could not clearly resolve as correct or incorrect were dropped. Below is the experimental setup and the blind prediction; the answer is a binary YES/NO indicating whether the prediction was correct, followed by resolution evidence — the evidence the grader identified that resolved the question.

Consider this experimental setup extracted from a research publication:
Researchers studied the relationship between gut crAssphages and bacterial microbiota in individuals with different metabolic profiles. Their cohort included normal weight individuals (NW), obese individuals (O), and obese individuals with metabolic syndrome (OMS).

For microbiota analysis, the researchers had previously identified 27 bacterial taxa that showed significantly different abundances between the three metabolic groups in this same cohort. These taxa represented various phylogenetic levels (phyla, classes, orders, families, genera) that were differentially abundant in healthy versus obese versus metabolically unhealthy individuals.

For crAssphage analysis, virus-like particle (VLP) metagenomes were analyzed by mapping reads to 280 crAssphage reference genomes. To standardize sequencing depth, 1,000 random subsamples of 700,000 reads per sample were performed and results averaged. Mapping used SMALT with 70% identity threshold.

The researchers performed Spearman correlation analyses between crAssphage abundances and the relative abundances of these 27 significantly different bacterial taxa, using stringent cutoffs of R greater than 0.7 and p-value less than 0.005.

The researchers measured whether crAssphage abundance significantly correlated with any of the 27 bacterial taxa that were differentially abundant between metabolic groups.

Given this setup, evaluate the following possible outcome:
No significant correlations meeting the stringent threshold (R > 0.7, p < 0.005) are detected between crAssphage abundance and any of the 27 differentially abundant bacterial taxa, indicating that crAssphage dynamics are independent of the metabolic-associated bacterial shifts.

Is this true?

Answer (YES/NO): NO